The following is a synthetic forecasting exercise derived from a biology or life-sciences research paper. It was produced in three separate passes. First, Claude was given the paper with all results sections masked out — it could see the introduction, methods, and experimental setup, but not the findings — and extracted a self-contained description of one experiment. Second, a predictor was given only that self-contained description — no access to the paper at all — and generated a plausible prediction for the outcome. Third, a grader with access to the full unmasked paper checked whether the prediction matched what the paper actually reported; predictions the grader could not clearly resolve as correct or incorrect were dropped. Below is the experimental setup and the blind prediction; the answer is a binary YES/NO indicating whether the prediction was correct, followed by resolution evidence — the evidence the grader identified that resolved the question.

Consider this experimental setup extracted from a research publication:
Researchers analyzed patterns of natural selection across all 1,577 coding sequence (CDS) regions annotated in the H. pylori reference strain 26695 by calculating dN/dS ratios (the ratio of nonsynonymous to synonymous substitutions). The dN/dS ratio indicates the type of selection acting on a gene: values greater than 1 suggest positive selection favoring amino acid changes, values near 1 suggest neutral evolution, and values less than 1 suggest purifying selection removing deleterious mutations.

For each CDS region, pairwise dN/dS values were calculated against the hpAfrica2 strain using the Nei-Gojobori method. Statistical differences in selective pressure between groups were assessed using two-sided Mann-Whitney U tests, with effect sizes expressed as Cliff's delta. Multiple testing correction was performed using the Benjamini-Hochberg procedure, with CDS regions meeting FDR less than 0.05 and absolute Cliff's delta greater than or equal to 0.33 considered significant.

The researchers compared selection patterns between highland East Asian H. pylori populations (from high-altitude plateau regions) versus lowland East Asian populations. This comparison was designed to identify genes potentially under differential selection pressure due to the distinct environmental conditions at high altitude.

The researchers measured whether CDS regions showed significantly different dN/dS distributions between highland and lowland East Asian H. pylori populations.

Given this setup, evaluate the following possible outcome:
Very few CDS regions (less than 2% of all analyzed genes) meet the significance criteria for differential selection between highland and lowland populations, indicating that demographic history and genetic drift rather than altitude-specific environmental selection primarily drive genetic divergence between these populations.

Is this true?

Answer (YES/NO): NO